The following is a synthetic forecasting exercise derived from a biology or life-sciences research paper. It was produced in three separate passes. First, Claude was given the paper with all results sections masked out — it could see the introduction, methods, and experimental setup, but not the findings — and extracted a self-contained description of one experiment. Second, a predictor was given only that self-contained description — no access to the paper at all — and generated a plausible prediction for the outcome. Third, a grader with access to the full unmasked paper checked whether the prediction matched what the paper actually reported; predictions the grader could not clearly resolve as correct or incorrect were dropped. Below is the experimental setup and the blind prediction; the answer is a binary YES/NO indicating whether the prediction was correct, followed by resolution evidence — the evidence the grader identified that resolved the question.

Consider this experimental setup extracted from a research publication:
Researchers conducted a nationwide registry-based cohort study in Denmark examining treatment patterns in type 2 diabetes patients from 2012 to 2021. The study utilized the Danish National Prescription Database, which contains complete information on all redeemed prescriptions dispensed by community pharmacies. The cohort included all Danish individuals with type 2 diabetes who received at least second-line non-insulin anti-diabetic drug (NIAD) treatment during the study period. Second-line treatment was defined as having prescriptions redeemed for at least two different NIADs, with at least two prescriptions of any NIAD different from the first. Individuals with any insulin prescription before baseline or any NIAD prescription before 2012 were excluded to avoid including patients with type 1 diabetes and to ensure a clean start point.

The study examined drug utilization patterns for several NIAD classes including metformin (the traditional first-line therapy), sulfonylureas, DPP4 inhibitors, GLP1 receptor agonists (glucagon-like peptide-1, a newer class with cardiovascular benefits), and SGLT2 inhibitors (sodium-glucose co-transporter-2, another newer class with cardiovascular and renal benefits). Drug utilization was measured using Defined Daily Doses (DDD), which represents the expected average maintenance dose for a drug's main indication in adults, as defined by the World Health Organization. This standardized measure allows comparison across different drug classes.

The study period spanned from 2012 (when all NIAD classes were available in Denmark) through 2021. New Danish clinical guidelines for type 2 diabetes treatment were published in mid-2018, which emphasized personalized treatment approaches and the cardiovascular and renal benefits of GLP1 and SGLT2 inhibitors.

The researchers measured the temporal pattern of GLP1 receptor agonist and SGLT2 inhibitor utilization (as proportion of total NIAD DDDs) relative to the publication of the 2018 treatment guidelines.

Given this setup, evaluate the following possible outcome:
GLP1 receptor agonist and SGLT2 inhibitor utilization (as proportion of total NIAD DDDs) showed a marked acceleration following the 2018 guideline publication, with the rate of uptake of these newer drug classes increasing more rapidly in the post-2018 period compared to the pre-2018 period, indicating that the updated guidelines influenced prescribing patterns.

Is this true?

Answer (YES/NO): NO